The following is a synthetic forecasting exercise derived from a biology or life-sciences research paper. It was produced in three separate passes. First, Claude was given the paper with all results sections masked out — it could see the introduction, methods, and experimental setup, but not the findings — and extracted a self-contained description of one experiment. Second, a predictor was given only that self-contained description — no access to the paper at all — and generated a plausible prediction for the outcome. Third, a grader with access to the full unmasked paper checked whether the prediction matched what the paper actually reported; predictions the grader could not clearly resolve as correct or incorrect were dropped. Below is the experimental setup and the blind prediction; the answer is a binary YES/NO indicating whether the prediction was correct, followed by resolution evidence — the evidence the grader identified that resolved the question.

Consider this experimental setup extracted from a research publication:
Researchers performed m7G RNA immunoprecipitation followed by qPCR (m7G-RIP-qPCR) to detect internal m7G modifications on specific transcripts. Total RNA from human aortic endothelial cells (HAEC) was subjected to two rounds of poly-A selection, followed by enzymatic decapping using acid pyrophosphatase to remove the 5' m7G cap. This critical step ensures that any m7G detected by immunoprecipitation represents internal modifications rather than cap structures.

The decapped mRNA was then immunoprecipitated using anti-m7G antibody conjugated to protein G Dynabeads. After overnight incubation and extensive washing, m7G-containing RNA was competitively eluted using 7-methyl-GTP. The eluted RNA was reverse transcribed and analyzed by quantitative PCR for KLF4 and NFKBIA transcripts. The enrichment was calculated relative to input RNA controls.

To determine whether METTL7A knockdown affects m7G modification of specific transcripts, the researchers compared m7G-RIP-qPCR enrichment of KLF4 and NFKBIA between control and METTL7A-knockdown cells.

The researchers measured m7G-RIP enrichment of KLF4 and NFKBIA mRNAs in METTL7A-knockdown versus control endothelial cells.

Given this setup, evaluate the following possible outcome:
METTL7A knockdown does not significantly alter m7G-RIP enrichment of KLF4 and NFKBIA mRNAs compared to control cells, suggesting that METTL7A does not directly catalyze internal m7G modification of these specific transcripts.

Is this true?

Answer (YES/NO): NO